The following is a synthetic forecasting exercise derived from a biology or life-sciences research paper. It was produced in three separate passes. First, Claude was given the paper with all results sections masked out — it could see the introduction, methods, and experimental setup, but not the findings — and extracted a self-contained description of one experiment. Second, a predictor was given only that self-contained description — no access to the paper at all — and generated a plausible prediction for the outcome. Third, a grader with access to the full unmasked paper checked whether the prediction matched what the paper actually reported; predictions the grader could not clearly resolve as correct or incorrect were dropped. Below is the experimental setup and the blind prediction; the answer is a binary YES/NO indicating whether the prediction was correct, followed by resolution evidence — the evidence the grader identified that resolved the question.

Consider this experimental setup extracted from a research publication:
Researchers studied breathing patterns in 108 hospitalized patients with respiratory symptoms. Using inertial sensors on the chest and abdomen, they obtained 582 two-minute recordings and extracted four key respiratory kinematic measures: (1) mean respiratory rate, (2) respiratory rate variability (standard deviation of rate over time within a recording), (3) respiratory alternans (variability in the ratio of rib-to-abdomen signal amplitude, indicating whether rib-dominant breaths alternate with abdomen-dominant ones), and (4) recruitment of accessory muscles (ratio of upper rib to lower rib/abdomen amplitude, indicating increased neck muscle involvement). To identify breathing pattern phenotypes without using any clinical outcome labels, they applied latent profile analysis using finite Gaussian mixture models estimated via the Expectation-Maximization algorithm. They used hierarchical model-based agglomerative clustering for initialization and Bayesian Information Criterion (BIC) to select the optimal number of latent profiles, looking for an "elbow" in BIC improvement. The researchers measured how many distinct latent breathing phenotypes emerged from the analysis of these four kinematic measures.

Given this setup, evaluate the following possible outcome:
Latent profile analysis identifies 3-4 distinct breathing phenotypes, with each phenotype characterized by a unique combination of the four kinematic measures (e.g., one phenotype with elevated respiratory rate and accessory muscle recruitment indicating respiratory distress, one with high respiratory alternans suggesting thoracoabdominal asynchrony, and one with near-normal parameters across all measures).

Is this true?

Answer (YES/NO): NO